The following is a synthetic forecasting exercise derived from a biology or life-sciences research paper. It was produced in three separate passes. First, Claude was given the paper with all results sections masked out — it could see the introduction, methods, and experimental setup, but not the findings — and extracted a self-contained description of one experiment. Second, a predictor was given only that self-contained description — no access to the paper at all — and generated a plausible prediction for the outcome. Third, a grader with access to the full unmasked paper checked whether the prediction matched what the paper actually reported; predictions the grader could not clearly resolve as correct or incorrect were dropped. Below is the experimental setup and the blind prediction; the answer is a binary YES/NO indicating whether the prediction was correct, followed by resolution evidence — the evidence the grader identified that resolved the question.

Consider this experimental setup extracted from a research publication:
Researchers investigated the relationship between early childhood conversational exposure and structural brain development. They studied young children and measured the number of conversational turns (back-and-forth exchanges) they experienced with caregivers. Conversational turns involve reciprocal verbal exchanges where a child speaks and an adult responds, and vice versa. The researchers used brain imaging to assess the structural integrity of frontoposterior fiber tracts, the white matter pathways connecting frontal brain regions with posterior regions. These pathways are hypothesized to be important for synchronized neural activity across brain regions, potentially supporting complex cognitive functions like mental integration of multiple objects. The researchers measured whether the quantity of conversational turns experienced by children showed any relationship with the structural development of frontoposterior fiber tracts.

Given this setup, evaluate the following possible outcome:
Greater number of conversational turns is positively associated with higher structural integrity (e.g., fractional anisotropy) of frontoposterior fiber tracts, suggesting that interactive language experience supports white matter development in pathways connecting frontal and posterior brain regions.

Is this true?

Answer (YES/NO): YES